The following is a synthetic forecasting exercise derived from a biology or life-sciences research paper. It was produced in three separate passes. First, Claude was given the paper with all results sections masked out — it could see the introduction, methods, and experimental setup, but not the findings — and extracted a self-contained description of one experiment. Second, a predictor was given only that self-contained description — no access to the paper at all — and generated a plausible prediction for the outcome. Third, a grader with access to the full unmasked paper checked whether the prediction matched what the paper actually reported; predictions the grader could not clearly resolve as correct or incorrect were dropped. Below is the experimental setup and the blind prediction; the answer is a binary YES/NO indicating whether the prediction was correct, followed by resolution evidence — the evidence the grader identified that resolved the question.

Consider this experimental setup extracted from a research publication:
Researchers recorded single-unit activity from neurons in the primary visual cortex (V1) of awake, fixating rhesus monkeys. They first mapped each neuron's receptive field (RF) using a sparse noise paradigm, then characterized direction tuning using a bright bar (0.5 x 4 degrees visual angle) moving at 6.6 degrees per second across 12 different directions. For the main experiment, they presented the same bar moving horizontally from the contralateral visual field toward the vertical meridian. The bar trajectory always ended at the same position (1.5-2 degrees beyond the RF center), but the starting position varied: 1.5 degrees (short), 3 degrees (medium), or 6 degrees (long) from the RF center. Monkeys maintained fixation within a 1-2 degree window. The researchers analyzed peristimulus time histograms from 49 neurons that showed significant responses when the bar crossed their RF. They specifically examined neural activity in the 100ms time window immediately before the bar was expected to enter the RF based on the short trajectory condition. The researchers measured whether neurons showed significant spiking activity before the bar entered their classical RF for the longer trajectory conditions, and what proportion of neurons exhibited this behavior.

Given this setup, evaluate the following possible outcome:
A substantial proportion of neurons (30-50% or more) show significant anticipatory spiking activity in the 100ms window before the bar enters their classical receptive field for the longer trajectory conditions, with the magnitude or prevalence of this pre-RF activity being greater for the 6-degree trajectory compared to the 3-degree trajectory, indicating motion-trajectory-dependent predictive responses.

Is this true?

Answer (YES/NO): YES